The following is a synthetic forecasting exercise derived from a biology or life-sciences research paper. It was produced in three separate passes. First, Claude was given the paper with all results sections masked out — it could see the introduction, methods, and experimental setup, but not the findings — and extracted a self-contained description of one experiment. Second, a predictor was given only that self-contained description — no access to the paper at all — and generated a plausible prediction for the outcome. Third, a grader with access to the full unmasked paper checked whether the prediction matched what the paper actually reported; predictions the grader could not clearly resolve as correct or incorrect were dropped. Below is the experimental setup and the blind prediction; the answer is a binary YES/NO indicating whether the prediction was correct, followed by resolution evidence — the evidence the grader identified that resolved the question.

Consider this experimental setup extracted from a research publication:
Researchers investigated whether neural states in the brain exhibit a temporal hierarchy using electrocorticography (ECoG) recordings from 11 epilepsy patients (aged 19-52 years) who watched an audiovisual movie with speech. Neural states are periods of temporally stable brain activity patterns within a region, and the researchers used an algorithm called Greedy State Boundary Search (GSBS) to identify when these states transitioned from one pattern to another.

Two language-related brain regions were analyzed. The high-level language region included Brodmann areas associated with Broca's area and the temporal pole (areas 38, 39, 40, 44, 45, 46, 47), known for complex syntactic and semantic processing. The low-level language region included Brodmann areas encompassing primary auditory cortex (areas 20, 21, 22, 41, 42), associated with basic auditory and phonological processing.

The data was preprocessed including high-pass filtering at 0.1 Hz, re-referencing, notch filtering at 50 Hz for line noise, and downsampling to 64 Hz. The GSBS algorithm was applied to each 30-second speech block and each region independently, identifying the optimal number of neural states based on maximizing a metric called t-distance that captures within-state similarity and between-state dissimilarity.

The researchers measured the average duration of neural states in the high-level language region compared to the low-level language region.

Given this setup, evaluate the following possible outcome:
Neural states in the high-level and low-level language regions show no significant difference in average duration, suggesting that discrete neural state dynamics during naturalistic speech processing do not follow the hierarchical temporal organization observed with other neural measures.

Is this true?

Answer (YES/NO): YES